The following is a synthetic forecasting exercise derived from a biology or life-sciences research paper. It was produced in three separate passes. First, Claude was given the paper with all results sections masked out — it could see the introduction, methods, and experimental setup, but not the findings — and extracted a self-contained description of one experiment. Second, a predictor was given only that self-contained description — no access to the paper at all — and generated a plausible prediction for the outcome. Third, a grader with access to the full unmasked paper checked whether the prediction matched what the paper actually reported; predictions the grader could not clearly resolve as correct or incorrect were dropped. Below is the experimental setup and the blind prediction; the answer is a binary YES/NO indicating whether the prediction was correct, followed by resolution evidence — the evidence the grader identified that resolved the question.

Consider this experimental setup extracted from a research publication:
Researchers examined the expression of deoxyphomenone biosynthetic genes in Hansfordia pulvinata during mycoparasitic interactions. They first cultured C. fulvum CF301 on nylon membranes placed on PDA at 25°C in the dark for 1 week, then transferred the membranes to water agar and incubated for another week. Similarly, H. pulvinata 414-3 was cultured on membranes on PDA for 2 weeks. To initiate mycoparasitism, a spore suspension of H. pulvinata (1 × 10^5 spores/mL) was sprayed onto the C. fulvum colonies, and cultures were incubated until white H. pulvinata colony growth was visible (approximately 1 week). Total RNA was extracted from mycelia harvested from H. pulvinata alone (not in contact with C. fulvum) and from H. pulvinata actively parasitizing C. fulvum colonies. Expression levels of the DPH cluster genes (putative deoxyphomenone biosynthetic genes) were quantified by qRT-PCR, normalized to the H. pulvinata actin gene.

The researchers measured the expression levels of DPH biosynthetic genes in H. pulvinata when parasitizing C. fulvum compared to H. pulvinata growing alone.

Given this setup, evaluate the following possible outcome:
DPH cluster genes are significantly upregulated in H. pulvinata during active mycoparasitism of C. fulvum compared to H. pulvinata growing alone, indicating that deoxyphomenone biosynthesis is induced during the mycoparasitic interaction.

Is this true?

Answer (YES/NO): YES